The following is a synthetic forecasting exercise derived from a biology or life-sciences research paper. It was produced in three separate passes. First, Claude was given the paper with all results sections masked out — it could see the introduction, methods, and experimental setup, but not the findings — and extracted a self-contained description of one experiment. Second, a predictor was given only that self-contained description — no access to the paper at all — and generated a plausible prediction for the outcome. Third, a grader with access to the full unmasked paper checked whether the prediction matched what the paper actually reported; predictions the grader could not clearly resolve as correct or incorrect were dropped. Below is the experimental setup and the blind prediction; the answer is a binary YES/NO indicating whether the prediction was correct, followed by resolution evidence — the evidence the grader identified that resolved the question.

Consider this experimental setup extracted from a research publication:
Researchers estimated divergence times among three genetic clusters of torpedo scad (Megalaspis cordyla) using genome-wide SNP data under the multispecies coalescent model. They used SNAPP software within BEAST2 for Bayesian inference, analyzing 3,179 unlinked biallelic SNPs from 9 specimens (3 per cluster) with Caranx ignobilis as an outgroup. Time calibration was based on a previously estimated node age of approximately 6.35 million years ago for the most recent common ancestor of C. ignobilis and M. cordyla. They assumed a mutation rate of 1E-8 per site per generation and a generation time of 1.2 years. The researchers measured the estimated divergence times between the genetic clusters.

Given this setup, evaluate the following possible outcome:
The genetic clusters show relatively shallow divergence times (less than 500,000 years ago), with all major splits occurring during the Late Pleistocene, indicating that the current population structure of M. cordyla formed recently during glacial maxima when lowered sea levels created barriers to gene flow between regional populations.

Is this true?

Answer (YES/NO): NO